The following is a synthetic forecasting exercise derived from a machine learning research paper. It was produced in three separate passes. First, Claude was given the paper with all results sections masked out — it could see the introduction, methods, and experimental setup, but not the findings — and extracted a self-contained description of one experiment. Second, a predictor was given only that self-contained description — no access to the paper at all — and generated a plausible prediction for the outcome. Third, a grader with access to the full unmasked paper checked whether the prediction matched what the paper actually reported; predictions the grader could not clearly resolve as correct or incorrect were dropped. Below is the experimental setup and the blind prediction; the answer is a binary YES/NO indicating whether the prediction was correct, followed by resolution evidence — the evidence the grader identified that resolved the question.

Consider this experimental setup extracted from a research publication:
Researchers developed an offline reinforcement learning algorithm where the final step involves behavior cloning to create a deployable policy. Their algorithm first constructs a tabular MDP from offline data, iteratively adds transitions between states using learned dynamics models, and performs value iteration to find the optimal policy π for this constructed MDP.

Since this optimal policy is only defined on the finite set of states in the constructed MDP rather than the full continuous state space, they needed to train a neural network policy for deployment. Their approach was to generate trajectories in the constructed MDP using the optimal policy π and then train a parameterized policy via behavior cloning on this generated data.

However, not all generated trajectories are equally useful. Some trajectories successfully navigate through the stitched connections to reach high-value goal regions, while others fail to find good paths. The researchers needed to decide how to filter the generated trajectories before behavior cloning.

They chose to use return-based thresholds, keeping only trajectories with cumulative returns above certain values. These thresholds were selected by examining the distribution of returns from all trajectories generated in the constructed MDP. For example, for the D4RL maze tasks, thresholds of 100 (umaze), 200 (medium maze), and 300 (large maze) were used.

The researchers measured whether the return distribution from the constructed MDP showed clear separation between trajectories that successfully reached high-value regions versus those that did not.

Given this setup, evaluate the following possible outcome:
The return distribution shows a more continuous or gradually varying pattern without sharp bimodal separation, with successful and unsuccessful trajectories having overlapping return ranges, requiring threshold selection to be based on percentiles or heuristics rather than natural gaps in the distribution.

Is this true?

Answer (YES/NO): NO